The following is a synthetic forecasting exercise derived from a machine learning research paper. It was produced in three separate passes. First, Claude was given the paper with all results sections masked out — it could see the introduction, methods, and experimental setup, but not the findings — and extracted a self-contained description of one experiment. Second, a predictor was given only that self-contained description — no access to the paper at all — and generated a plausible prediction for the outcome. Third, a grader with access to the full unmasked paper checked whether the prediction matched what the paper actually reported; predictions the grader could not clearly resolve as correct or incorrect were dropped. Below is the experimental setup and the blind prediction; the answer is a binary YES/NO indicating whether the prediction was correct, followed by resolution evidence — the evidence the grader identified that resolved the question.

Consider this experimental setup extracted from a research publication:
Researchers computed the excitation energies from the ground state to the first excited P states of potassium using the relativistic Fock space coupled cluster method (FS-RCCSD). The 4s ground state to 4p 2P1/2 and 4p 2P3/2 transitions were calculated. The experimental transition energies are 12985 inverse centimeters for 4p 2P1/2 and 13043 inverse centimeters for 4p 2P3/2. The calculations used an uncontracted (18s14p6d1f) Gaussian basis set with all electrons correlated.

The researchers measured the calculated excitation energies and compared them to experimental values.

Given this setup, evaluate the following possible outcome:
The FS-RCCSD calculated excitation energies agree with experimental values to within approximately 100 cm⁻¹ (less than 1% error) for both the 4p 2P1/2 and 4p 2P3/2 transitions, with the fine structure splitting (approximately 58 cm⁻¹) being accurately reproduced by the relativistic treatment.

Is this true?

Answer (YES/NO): YES